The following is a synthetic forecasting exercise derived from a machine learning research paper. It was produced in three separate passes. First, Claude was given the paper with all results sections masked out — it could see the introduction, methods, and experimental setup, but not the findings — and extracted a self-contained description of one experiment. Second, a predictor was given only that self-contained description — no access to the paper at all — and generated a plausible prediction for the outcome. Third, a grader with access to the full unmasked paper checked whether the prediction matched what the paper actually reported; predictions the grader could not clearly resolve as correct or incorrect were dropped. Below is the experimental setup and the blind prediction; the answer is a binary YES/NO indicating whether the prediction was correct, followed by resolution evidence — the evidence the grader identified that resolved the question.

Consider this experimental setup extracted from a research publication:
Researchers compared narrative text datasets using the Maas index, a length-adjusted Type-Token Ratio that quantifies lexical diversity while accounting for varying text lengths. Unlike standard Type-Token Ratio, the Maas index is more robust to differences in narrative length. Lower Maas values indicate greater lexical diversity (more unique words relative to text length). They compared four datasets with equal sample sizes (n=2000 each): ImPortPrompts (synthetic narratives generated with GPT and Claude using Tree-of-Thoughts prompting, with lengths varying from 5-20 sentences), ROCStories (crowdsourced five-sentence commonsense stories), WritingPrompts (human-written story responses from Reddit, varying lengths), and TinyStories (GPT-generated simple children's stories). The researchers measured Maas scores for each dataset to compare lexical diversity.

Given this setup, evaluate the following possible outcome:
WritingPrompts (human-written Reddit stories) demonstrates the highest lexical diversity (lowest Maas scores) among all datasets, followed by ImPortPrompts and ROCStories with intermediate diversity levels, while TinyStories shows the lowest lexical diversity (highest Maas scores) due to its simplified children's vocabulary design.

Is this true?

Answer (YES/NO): NO